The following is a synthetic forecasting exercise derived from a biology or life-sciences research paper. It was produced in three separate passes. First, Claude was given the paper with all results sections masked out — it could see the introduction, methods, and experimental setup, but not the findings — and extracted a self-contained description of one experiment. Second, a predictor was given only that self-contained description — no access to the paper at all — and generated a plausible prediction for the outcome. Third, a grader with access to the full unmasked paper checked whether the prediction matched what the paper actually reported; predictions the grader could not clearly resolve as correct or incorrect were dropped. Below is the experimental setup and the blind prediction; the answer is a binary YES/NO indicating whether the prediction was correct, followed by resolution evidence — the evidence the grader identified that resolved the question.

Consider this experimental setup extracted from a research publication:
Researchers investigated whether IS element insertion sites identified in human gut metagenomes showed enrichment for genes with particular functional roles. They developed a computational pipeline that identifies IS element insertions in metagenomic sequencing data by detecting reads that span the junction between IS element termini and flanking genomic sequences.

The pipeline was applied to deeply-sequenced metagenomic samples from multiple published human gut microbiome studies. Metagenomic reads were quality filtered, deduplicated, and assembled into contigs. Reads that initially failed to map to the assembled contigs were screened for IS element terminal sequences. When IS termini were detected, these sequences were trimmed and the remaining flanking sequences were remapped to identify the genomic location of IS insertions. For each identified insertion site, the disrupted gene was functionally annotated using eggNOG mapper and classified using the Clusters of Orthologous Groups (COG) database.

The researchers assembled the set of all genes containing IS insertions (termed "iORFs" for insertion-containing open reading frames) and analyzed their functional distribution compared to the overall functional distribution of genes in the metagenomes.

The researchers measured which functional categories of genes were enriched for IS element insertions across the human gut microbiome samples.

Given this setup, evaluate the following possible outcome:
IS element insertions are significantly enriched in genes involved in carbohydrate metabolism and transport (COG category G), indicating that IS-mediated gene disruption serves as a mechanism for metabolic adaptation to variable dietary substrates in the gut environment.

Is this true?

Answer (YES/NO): YES